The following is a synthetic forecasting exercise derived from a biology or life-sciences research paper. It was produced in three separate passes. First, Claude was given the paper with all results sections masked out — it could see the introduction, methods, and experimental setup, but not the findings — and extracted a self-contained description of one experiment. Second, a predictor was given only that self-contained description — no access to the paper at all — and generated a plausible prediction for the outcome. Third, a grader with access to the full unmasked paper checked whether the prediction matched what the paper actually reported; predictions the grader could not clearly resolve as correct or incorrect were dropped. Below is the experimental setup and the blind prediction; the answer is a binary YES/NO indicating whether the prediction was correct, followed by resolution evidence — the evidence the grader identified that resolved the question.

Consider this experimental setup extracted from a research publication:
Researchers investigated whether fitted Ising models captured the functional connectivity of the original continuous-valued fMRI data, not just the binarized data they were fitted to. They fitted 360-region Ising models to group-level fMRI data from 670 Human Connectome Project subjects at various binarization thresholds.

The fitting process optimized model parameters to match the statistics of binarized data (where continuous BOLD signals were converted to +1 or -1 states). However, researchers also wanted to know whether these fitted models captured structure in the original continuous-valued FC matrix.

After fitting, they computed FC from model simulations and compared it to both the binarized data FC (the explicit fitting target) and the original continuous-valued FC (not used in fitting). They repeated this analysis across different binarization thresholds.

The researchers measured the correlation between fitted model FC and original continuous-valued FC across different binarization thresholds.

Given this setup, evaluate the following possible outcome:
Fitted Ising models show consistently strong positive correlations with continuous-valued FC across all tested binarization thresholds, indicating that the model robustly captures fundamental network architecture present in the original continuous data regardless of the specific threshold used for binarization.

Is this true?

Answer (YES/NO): NO